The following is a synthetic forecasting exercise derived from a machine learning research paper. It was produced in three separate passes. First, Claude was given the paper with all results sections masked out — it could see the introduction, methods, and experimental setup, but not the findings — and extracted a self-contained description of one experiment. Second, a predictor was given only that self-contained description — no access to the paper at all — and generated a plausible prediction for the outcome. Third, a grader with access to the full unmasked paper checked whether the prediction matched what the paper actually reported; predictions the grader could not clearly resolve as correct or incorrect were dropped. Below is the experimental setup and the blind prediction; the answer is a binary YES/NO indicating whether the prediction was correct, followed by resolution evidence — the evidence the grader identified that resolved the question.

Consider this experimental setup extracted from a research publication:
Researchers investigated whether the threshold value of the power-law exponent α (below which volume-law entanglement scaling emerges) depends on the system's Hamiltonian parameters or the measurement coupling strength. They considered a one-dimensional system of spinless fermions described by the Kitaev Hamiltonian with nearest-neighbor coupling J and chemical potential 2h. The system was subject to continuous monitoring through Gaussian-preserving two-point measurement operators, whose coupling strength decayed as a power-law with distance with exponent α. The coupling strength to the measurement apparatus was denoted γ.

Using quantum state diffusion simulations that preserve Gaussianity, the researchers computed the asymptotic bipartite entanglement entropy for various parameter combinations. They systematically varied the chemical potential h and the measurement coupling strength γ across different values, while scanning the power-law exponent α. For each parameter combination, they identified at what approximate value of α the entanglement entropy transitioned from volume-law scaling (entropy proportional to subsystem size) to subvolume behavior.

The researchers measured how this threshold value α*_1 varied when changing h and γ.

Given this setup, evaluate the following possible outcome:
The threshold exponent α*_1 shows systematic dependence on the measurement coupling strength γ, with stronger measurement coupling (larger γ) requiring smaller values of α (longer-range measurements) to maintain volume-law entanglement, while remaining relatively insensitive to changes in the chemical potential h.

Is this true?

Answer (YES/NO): NO